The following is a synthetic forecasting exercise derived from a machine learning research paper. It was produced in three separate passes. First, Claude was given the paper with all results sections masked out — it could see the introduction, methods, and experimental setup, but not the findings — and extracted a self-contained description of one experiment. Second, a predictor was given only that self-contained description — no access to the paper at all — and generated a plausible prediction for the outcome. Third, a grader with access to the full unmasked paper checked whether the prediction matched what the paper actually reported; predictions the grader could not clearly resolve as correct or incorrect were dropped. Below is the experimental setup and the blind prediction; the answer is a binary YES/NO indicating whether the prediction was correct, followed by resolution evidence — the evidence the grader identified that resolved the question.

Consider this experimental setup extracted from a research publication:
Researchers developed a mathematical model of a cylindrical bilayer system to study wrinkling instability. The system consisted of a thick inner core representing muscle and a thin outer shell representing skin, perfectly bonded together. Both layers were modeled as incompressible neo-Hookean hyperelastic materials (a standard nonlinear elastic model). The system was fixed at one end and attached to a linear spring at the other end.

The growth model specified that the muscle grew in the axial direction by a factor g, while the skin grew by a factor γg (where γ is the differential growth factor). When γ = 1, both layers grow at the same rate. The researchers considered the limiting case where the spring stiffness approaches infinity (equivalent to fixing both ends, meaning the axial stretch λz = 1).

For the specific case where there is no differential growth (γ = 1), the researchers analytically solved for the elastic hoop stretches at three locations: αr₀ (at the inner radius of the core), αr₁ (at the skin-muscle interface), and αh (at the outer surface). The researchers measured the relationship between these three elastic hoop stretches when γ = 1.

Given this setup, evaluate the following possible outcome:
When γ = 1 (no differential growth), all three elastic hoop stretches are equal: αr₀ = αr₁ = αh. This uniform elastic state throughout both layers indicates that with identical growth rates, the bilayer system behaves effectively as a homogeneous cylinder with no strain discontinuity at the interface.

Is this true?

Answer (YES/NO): YES